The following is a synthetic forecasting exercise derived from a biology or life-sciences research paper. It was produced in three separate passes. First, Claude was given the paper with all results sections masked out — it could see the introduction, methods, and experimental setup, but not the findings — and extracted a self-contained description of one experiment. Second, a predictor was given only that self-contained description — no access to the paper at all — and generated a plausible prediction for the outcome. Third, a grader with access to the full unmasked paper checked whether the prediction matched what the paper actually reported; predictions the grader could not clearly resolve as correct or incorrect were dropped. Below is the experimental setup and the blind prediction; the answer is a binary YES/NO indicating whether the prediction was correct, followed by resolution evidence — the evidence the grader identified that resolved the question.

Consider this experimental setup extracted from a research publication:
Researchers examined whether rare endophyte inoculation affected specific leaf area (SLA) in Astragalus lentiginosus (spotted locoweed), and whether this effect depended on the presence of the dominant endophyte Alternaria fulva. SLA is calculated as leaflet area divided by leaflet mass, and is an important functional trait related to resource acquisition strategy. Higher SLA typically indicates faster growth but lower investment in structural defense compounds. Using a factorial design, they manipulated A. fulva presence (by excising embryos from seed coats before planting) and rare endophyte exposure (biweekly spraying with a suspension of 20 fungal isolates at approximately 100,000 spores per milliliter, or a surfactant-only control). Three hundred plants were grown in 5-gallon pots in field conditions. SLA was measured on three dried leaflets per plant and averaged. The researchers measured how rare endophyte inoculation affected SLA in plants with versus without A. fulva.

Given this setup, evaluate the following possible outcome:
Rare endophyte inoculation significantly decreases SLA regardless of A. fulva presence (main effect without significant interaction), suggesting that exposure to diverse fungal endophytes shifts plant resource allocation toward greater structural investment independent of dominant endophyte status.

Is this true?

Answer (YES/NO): NO